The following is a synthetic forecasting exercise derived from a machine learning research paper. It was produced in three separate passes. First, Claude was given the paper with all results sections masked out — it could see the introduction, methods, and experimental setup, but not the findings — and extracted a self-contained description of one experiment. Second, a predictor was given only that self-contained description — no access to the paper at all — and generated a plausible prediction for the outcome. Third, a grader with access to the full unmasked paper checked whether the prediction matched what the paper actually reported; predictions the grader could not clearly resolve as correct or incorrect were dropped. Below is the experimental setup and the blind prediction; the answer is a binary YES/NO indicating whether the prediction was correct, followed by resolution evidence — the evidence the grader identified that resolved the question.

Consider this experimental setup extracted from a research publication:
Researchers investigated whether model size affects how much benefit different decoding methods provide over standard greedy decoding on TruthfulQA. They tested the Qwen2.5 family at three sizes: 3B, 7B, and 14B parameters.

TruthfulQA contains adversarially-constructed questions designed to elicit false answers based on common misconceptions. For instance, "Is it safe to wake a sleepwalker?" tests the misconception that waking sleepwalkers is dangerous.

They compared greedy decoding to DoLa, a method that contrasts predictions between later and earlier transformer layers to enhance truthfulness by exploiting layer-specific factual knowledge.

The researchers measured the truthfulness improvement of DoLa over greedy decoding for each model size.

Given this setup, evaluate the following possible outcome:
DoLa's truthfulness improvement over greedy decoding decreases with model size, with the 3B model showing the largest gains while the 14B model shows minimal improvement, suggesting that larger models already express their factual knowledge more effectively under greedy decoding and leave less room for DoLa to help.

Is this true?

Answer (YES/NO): NO